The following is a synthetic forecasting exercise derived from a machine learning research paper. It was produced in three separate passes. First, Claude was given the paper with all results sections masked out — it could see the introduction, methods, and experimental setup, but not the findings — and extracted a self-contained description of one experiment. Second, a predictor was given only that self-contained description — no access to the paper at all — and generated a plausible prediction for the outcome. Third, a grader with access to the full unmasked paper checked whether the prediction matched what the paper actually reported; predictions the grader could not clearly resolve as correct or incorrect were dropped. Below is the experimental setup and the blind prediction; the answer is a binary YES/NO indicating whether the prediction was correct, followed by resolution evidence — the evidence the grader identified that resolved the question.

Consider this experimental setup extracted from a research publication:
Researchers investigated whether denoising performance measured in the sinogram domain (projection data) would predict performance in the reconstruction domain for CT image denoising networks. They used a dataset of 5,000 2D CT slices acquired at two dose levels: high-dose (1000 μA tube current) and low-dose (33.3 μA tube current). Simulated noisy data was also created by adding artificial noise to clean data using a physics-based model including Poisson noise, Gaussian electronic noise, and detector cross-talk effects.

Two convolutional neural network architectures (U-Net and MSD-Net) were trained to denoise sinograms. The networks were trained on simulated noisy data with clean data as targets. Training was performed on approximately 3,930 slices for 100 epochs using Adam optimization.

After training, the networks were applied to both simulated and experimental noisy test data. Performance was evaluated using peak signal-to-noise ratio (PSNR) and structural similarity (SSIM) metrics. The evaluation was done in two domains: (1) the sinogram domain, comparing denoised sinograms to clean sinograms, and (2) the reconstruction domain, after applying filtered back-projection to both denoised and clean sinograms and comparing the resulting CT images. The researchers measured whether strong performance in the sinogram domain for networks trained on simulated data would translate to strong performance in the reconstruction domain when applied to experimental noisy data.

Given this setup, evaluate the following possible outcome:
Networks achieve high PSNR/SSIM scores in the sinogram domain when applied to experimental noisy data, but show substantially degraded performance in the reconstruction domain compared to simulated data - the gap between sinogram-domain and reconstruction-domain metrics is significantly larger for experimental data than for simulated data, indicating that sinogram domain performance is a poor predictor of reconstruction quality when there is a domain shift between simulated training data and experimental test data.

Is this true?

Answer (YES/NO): YES